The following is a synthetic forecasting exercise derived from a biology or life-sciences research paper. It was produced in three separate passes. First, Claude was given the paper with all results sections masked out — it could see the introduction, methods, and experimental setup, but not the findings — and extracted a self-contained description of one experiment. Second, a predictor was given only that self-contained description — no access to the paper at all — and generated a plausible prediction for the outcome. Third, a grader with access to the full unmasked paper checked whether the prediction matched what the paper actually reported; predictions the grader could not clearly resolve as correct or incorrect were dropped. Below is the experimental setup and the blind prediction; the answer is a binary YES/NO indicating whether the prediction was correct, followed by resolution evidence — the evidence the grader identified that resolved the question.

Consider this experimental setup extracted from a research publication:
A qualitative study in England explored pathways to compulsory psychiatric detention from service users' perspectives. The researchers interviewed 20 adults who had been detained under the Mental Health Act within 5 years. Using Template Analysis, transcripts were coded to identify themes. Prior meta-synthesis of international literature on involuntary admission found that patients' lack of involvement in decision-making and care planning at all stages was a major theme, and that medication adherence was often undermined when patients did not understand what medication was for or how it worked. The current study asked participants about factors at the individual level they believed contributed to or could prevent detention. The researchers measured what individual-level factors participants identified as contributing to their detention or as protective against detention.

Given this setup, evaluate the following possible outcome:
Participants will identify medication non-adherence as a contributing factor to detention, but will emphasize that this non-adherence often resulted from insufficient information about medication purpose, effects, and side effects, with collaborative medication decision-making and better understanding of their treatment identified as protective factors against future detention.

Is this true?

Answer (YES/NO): NO